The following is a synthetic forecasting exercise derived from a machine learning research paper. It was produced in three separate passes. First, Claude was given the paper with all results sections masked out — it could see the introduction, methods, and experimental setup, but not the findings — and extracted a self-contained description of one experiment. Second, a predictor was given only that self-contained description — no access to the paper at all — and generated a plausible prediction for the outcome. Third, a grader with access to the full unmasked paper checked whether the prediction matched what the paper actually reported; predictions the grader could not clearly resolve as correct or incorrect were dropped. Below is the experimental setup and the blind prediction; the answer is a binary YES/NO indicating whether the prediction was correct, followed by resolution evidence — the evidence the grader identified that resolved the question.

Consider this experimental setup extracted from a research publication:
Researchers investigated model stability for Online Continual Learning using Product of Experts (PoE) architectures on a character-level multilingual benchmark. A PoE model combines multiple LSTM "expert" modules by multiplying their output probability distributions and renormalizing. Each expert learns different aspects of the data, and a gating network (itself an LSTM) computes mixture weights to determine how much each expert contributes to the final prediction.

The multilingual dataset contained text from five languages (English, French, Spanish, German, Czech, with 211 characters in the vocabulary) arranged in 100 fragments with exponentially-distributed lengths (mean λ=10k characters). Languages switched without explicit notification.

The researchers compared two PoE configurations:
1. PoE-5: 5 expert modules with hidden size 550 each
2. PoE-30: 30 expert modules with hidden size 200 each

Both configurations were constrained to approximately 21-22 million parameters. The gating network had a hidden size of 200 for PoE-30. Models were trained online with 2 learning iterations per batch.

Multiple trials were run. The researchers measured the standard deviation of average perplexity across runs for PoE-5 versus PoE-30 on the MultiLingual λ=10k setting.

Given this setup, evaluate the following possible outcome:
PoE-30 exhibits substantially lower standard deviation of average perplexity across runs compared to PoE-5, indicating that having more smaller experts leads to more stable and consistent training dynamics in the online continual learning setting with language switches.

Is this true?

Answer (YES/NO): NO